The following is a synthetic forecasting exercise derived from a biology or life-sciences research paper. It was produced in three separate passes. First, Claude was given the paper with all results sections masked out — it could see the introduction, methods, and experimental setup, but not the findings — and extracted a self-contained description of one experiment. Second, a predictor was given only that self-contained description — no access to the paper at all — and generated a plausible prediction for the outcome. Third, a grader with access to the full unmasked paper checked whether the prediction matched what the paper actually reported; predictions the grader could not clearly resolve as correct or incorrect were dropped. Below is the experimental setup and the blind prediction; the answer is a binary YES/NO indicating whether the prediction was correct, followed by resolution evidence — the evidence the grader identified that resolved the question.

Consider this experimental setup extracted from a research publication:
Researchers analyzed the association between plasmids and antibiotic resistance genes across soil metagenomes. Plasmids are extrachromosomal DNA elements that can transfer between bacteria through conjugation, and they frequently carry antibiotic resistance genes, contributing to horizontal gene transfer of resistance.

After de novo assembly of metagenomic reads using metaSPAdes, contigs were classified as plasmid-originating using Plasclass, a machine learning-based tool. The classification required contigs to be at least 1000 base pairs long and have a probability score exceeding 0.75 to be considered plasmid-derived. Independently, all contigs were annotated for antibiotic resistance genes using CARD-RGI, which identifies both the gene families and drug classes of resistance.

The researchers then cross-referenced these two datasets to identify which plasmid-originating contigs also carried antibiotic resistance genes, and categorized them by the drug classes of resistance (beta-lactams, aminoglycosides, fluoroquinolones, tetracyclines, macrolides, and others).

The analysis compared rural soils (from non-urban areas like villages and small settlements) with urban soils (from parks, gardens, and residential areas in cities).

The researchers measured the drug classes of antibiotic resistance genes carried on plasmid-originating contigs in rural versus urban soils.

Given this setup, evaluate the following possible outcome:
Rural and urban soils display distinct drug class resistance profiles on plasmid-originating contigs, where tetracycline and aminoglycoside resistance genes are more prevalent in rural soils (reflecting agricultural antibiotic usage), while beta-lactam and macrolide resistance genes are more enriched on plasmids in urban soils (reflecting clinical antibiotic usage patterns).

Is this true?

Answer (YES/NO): NO